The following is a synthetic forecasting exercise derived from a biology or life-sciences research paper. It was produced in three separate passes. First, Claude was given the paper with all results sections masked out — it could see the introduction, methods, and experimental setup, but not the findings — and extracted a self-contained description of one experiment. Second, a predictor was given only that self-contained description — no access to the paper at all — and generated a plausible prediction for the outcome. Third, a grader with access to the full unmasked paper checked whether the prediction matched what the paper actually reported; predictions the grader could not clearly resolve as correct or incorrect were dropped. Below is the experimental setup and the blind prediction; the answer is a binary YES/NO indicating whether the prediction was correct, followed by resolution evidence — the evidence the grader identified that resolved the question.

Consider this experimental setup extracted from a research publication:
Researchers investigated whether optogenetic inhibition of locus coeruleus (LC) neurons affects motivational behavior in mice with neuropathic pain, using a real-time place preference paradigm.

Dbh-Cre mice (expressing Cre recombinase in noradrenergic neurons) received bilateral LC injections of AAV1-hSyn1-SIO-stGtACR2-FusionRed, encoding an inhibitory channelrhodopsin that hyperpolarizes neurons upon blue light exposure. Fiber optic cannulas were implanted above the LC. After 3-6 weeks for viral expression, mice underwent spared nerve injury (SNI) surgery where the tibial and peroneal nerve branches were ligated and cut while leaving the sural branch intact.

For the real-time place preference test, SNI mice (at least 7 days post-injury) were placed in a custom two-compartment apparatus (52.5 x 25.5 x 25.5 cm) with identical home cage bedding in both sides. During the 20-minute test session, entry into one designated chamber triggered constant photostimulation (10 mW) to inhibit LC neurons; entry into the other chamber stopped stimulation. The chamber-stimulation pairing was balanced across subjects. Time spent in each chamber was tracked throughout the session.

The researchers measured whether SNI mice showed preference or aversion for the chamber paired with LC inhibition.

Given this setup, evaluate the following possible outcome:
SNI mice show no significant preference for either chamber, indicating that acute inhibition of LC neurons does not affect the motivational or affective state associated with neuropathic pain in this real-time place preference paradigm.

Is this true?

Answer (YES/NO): YES